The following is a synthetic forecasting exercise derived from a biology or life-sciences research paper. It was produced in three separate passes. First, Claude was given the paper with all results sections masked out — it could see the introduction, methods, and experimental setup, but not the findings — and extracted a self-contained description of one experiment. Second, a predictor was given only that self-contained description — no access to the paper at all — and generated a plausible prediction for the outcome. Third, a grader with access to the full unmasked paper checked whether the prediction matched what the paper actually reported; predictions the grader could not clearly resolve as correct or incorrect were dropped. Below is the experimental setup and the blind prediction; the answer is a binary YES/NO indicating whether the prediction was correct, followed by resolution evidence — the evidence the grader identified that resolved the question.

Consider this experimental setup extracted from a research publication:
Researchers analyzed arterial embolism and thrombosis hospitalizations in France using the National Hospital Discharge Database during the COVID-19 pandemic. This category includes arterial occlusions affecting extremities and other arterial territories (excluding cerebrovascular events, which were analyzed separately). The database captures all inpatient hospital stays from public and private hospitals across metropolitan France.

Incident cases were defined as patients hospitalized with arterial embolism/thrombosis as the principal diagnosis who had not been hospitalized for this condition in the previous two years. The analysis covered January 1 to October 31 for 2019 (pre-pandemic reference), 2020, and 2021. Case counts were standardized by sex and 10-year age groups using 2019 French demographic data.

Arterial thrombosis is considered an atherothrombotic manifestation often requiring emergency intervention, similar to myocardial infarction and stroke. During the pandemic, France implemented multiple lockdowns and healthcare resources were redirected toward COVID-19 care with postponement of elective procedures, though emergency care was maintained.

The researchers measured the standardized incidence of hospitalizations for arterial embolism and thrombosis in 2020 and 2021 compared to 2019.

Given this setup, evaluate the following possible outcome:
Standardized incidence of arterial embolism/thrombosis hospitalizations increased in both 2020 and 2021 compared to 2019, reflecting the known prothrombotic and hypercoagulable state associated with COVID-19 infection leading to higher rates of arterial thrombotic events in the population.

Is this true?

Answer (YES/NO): NO